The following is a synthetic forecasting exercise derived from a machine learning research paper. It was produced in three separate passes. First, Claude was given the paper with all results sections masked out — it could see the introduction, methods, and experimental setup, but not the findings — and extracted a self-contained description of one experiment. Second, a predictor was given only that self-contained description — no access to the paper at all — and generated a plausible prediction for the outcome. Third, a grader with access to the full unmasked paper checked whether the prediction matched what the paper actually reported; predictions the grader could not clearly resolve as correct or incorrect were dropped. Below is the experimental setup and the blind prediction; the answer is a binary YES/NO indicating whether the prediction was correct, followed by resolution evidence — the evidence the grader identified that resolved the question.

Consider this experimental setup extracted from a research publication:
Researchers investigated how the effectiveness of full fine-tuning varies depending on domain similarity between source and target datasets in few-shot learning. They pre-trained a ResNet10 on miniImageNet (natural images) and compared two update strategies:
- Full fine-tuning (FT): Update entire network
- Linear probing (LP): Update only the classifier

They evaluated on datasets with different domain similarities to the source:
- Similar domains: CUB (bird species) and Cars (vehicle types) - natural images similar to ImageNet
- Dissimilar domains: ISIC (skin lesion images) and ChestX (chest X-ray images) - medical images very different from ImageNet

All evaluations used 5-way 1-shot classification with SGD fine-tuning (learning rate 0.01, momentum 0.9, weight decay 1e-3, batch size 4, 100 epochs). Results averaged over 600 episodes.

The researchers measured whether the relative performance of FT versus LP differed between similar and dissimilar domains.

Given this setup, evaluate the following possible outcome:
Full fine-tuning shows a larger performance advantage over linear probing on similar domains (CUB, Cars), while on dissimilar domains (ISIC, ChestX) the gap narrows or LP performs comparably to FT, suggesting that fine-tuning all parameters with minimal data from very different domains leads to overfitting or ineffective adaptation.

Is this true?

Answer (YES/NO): NO